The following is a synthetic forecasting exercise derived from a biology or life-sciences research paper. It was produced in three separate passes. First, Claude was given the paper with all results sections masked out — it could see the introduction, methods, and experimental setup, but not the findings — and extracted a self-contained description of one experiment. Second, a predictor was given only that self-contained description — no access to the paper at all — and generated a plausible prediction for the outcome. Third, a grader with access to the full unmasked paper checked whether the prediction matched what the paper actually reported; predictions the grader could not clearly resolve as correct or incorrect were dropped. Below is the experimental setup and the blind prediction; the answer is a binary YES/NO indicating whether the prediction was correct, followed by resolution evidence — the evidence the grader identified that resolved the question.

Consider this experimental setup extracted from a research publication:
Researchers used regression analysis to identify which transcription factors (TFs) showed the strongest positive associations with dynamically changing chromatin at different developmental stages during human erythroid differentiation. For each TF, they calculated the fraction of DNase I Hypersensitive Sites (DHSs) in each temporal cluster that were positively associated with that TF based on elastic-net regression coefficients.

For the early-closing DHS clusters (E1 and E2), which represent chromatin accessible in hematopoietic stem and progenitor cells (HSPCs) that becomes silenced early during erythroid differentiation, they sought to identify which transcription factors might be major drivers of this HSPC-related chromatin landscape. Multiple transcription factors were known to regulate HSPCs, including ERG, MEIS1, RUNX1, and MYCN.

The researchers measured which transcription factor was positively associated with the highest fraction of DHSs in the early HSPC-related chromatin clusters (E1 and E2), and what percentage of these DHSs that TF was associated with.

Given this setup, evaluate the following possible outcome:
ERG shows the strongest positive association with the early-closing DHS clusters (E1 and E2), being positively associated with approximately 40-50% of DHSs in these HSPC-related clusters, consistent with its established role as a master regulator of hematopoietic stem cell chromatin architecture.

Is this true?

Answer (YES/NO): NO